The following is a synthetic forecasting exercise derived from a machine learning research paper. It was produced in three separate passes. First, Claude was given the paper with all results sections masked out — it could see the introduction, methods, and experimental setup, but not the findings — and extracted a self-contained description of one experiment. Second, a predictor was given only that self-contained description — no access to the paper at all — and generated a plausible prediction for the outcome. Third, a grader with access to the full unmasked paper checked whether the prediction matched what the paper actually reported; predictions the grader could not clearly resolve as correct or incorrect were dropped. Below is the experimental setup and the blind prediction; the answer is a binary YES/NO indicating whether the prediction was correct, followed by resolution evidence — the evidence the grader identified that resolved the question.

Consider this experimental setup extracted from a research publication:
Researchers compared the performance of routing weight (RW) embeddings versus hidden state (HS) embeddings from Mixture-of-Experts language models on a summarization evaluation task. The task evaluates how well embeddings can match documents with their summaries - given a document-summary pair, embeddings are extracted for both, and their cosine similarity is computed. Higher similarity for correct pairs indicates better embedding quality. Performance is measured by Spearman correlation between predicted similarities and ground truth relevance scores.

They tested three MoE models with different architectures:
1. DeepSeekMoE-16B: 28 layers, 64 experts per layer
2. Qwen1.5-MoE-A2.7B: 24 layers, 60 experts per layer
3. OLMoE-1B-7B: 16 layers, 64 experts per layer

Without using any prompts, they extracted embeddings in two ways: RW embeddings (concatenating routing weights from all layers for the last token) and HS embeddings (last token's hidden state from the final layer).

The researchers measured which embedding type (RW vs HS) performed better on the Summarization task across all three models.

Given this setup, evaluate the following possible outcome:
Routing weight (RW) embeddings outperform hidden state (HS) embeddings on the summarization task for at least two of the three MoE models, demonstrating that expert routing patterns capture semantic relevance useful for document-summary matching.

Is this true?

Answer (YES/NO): YES